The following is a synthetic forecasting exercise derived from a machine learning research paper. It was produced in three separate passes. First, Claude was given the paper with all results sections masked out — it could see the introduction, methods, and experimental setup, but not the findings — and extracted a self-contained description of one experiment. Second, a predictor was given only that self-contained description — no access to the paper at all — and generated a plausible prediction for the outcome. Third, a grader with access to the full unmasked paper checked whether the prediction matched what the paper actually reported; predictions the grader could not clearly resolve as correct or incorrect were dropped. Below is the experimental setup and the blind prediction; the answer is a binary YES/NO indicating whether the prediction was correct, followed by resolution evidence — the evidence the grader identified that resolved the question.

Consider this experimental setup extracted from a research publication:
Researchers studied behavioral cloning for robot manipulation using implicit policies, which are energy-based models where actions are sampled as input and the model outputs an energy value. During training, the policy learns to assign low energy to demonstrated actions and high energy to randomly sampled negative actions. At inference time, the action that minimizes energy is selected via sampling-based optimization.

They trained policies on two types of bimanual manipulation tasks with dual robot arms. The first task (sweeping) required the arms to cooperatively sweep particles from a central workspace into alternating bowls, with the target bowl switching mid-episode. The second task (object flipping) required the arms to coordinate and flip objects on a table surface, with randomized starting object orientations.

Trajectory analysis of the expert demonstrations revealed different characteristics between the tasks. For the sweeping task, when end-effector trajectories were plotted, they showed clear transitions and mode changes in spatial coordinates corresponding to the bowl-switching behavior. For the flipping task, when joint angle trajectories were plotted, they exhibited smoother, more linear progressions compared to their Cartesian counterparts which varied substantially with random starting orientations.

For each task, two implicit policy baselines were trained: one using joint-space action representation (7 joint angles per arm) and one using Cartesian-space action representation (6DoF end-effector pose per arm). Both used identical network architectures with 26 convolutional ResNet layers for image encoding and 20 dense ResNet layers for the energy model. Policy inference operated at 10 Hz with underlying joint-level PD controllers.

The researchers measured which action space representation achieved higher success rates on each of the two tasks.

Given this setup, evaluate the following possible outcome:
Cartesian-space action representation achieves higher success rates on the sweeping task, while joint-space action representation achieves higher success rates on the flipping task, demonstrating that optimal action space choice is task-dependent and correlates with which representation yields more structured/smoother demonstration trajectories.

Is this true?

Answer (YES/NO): YES